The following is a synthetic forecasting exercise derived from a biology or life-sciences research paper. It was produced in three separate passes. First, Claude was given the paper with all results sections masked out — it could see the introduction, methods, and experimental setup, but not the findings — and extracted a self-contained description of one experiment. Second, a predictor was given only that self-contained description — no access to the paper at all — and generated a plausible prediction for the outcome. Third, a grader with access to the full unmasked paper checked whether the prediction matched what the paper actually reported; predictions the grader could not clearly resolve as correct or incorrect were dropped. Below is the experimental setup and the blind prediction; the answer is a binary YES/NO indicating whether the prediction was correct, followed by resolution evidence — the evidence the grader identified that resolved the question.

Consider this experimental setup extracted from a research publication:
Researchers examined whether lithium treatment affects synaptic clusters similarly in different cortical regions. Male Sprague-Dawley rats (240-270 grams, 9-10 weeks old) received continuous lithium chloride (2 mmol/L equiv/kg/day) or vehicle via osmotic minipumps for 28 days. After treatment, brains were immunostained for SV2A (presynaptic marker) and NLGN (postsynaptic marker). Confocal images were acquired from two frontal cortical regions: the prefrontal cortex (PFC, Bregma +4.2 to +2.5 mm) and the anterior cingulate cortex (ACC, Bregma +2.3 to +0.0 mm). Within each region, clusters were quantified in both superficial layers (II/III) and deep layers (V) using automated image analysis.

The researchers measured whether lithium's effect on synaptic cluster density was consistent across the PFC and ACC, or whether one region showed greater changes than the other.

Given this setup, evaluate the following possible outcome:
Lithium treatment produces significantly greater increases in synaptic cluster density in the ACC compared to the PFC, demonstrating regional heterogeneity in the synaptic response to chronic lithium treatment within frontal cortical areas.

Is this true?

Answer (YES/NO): NO